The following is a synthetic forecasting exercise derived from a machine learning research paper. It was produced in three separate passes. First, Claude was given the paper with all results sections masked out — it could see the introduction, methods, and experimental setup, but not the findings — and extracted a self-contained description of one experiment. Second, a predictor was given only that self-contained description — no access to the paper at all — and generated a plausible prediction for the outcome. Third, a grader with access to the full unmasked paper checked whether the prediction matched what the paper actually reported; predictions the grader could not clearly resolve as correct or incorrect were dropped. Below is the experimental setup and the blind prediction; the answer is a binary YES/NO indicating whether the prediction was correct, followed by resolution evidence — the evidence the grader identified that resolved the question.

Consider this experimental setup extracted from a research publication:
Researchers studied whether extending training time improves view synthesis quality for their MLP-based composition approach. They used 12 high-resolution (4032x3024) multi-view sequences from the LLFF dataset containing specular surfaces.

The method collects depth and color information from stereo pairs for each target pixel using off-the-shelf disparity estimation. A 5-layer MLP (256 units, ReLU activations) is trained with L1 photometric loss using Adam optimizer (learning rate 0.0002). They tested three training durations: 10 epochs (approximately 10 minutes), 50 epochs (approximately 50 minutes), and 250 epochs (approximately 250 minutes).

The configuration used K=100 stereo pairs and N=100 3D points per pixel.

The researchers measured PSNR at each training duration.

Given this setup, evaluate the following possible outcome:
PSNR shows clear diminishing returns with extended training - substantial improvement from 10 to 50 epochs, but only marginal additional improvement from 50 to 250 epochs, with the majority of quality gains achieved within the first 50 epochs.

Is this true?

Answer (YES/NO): NO